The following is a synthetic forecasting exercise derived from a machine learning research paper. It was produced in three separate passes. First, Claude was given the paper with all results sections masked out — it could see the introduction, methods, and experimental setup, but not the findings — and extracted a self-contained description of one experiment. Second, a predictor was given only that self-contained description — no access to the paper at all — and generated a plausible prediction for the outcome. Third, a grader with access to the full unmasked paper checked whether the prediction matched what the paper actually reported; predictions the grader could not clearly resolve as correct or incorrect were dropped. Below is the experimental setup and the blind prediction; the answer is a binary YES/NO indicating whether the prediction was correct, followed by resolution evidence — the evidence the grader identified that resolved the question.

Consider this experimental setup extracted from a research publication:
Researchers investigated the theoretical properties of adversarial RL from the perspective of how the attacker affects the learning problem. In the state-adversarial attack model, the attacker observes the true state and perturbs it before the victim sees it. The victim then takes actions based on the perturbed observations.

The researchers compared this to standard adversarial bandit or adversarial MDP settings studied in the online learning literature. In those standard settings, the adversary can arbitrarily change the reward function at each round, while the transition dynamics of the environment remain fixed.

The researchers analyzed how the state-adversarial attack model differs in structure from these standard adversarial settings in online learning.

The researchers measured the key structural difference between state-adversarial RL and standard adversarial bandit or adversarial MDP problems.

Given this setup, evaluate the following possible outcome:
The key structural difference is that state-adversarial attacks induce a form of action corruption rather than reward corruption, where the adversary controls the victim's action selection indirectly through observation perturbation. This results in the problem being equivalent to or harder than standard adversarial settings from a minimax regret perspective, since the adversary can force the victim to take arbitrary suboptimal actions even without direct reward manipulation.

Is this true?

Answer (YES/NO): NO